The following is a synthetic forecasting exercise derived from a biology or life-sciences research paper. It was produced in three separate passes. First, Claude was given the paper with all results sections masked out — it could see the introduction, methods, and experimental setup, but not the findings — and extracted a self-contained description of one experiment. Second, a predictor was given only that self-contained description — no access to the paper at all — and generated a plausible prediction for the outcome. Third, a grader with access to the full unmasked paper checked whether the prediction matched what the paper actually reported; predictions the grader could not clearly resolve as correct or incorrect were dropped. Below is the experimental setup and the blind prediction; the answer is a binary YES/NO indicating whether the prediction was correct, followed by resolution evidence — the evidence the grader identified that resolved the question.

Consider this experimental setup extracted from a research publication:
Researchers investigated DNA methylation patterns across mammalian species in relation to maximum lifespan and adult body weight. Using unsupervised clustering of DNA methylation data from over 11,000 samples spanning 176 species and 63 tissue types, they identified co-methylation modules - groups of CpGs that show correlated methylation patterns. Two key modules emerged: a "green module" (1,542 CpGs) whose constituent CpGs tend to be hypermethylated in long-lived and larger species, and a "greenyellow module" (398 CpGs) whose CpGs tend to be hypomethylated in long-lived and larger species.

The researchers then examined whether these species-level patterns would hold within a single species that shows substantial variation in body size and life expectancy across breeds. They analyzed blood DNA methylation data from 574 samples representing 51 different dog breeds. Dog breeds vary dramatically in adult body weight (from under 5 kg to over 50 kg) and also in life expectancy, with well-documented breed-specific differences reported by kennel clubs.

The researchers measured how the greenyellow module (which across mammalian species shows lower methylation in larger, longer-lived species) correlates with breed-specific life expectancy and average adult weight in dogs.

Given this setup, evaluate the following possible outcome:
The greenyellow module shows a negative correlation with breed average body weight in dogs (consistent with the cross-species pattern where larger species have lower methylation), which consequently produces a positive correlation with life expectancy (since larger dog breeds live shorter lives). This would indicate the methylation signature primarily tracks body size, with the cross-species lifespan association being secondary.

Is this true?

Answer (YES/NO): NO